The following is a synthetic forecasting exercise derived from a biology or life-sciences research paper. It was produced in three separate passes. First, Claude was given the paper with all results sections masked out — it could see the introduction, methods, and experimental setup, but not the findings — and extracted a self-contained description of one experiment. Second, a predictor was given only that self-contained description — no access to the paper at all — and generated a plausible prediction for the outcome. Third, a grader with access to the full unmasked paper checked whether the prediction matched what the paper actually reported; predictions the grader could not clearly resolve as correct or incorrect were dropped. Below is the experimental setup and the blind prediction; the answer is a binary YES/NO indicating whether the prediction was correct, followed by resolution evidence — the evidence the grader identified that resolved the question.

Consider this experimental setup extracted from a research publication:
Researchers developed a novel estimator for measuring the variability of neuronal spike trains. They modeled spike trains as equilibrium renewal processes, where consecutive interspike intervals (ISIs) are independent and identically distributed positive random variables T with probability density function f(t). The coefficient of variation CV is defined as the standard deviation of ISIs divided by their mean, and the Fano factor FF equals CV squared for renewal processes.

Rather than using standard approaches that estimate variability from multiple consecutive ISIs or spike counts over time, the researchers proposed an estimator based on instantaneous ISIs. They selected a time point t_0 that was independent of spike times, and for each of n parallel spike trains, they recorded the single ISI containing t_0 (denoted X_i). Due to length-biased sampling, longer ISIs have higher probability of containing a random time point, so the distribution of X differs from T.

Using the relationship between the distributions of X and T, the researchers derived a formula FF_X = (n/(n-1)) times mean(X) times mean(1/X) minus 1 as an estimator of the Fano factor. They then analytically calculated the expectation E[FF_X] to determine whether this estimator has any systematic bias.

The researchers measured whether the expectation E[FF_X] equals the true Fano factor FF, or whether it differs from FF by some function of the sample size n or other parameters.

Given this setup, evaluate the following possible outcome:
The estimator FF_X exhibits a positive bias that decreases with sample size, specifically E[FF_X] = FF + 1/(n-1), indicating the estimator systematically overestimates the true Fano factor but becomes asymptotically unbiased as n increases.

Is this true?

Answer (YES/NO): NO